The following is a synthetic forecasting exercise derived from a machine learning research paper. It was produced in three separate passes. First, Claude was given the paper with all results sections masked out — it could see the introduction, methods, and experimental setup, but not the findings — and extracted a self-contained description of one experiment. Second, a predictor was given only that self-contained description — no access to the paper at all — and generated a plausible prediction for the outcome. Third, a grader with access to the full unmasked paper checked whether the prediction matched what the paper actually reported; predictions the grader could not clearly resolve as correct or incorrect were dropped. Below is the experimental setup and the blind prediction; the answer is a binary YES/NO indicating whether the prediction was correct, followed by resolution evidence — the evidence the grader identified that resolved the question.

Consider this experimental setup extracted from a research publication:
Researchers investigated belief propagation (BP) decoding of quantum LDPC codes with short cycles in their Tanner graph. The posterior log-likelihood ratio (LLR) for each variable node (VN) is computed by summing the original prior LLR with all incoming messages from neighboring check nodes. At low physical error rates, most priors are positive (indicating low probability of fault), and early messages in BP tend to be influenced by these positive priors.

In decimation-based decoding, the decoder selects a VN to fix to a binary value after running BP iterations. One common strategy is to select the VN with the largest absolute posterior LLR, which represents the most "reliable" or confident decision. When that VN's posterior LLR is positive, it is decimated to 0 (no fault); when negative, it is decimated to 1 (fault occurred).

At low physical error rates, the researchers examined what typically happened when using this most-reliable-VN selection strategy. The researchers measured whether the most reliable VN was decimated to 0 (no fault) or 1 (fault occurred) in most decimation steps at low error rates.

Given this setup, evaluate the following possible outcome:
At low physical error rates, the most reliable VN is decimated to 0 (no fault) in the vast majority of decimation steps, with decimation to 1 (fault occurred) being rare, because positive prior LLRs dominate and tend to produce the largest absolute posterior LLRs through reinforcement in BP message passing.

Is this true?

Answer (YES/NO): YES